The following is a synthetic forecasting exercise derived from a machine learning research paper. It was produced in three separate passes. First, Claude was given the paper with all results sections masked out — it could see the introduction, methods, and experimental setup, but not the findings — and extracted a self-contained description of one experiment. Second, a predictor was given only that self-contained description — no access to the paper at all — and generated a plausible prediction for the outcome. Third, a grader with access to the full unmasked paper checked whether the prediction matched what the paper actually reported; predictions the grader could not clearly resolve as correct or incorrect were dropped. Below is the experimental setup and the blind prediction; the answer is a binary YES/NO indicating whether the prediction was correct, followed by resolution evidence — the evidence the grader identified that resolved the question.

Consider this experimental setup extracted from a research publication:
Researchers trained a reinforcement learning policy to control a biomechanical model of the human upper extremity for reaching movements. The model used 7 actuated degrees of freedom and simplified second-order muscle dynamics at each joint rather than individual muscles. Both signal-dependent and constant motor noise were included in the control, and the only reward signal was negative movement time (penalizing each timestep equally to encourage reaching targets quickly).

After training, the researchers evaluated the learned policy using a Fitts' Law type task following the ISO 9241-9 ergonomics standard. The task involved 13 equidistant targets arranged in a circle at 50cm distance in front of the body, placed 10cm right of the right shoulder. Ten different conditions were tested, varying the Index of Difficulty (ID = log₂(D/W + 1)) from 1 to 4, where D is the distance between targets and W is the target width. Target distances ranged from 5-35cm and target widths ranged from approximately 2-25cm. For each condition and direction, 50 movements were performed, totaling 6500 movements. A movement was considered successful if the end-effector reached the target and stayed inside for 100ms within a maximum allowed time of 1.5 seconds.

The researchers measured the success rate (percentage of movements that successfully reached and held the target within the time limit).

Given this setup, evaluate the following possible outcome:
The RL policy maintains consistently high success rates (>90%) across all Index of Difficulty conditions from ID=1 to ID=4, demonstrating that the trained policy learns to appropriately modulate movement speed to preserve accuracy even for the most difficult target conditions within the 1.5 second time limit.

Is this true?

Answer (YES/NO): YES